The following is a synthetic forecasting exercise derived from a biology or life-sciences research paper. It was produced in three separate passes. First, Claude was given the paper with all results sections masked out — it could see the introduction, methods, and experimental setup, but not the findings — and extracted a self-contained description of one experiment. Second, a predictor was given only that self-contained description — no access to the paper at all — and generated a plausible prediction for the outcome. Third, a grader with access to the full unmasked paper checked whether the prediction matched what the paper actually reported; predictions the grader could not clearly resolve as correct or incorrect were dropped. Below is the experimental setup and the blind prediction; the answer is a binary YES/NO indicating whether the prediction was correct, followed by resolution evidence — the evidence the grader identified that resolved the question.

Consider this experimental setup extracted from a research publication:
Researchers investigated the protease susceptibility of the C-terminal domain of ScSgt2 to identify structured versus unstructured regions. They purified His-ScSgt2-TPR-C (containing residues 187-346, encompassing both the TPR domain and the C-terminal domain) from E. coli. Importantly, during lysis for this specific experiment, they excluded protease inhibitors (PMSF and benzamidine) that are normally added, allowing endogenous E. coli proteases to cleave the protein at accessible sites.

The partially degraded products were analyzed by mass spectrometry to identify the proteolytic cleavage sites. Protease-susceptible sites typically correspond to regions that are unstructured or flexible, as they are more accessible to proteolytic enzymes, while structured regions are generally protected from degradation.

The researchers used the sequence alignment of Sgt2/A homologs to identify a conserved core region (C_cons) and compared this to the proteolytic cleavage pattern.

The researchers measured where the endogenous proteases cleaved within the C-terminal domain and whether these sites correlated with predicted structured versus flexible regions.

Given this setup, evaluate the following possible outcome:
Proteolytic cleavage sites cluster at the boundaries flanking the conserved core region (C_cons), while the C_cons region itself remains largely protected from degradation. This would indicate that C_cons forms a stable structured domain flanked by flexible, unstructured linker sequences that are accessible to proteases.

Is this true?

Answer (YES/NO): YES